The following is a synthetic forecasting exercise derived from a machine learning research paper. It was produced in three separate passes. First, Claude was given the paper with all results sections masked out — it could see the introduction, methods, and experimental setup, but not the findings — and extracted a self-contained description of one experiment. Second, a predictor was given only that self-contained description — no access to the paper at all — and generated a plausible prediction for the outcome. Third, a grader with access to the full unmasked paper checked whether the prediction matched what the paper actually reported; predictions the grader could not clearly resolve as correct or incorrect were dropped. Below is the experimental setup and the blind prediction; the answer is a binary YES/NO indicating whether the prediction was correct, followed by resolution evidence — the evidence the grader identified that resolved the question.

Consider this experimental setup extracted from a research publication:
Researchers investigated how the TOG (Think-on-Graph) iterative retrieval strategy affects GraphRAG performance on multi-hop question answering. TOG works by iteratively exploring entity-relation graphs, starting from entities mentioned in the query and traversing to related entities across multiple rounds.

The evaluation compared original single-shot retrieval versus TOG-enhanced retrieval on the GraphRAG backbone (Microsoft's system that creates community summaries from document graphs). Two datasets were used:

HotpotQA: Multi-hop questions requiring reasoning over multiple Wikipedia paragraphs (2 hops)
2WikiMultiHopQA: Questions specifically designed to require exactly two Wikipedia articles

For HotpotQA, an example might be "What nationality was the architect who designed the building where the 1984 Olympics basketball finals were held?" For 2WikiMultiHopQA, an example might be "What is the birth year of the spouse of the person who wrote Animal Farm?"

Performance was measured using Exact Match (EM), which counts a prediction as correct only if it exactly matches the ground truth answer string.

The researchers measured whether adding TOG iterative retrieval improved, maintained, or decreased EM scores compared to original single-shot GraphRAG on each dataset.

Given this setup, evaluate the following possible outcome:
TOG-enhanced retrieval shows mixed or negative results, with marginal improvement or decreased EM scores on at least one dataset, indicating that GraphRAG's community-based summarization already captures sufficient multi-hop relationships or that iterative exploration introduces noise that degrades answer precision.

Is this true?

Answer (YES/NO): NO